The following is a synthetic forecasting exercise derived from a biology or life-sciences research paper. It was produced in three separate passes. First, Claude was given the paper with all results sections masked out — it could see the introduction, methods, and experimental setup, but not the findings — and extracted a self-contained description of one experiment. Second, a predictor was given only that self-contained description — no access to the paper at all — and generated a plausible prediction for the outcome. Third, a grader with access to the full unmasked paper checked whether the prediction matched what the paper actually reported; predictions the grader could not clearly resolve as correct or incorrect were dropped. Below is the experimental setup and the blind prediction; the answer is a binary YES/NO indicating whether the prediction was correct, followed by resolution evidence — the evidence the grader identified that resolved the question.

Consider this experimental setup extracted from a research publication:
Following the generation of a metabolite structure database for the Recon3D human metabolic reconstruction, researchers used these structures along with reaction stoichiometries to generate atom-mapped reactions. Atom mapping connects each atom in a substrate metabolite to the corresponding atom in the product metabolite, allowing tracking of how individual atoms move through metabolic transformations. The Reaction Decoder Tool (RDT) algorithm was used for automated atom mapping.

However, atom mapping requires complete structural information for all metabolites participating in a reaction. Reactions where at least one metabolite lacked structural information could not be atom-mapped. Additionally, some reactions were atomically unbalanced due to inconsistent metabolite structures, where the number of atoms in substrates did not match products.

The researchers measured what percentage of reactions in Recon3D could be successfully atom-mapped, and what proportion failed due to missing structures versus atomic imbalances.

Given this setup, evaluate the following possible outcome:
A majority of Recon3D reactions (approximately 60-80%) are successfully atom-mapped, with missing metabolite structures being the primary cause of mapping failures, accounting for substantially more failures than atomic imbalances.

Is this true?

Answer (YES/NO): NO